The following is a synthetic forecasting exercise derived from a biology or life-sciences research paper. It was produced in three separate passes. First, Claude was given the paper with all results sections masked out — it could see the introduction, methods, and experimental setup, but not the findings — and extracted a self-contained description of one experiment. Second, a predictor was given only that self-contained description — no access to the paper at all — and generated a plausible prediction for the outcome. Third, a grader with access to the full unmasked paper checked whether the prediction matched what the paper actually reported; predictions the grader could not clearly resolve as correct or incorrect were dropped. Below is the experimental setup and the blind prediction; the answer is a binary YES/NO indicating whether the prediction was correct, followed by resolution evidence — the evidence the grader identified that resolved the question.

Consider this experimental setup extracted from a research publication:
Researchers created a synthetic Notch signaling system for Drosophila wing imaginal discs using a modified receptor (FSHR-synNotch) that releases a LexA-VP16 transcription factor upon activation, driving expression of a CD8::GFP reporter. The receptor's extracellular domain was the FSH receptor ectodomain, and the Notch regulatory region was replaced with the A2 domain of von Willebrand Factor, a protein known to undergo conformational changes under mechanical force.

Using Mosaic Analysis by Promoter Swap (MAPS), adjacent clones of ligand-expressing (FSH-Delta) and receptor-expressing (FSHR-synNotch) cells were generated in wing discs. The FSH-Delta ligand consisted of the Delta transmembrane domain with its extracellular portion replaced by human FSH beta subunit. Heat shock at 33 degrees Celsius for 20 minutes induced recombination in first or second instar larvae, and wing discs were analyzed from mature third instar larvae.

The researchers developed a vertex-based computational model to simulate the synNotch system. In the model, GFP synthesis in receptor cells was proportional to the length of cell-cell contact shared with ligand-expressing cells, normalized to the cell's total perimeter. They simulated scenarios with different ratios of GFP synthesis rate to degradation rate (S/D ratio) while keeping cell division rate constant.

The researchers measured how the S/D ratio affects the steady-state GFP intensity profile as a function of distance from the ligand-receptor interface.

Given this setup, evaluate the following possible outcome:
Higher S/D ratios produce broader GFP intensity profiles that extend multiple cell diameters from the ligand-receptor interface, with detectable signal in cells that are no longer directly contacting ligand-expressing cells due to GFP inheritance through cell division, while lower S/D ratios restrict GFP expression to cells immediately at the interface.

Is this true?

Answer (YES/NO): YES